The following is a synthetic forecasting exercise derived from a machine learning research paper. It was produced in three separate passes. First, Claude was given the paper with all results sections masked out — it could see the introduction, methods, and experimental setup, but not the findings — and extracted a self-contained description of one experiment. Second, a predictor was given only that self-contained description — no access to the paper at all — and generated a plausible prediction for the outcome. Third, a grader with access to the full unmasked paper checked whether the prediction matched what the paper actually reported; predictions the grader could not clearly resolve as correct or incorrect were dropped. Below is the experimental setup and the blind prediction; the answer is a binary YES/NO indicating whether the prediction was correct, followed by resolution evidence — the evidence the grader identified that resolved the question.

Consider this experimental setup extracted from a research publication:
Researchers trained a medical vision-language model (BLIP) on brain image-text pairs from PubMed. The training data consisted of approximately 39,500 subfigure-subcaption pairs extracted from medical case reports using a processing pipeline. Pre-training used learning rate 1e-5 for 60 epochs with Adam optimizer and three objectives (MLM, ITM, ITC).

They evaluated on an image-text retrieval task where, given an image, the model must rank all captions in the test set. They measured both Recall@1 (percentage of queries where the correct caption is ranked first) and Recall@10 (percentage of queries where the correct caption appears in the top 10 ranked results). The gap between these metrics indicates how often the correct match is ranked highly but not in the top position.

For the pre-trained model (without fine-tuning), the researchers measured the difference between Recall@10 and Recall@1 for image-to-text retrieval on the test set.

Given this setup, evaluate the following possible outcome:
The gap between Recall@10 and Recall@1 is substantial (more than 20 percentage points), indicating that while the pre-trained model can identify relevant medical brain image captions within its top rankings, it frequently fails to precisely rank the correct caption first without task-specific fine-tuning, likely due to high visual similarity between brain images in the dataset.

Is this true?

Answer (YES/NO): YES